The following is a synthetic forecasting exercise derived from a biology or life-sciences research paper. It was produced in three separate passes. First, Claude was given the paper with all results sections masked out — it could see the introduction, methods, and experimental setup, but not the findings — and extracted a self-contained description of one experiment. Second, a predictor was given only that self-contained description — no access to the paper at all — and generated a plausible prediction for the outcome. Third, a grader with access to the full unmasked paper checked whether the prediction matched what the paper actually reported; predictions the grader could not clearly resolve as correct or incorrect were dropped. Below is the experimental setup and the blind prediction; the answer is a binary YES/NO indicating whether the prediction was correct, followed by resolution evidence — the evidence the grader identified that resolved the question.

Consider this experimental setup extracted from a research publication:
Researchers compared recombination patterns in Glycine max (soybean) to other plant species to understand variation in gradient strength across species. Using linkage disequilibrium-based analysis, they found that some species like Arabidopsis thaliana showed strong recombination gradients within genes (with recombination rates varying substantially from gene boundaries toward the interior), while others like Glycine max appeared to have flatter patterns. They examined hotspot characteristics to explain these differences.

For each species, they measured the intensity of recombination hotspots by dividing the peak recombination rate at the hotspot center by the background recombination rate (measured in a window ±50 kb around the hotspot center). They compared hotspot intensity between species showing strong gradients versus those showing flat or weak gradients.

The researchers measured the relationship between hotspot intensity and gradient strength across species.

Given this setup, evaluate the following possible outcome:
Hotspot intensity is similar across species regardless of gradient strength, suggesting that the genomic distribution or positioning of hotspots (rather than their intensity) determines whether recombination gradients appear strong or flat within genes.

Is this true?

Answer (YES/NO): NO